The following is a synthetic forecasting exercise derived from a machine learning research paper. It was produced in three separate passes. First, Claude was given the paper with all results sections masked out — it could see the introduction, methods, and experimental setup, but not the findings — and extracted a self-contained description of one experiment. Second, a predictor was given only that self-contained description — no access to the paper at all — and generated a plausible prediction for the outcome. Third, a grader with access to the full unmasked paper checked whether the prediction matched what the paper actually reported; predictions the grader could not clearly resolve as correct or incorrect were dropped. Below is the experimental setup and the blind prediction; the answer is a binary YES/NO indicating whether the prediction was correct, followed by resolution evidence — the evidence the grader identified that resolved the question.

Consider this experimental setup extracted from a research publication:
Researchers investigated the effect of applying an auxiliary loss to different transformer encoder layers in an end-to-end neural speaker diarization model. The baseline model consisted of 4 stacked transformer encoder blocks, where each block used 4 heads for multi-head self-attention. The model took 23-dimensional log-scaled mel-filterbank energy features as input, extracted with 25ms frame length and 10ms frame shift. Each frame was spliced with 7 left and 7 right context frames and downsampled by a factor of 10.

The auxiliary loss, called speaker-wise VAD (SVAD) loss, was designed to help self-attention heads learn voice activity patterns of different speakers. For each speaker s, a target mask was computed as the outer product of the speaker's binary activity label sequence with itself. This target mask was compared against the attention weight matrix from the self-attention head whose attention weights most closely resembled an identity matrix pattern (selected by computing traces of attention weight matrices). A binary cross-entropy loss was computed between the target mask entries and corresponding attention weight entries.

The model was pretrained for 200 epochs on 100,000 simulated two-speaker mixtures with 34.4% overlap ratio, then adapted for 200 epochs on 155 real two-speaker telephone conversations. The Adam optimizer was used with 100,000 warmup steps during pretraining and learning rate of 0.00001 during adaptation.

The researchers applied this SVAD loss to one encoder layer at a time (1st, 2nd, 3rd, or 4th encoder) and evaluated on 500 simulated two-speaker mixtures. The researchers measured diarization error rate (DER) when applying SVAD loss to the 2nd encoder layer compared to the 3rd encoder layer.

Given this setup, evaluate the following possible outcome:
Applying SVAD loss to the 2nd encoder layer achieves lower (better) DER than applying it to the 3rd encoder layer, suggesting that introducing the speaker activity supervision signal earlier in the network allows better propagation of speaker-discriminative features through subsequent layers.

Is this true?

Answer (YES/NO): NO